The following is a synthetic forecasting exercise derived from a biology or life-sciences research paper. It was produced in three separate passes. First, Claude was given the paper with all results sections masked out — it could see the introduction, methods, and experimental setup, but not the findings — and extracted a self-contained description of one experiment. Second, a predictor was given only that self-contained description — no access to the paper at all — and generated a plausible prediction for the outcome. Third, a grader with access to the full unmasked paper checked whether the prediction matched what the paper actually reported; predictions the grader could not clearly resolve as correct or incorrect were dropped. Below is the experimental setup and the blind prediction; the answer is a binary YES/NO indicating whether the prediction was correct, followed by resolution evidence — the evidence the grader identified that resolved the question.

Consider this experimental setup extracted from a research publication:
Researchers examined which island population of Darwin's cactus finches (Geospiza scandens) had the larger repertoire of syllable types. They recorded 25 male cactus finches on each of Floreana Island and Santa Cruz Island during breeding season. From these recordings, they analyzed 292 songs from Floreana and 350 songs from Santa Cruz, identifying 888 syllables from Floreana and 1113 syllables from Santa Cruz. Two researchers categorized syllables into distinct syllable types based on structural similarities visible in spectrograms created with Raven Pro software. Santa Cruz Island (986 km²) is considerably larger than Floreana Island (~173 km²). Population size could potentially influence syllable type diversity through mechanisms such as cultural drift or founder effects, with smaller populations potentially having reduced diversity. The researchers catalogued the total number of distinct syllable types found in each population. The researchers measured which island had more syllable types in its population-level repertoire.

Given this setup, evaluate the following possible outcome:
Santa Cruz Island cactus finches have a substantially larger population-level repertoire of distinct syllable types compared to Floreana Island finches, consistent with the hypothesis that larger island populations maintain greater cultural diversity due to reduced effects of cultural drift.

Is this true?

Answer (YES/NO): NO